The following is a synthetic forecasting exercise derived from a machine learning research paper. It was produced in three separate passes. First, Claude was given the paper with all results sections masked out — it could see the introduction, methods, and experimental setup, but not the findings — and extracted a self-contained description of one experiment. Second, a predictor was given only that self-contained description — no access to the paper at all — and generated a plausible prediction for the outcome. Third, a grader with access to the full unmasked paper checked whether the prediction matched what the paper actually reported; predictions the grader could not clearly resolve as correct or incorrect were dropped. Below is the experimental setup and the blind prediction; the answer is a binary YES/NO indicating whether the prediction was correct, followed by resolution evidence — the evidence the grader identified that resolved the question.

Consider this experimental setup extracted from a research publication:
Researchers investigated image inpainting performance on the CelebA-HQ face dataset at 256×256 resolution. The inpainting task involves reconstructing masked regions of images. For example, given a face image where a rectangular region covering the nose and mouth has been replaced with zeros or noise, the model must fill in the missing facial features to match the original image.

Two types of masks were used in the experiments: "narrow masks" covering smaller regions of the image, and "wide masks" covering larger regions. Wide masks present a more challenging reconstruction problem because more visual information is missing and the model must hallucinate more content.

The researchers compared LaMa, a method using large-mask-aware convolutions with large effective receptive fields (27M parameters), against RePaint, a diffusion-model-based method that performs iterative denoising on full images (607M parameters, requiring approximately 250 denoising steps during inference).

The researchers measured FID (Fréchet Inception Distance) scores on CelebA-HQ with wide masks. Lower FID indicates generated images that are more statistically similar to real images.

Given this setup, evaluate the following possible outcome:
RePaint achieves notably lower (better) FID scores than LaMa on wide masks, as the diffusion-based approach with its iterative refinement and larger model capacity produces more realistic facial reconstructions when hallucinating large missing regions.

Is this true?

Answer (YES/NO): YES